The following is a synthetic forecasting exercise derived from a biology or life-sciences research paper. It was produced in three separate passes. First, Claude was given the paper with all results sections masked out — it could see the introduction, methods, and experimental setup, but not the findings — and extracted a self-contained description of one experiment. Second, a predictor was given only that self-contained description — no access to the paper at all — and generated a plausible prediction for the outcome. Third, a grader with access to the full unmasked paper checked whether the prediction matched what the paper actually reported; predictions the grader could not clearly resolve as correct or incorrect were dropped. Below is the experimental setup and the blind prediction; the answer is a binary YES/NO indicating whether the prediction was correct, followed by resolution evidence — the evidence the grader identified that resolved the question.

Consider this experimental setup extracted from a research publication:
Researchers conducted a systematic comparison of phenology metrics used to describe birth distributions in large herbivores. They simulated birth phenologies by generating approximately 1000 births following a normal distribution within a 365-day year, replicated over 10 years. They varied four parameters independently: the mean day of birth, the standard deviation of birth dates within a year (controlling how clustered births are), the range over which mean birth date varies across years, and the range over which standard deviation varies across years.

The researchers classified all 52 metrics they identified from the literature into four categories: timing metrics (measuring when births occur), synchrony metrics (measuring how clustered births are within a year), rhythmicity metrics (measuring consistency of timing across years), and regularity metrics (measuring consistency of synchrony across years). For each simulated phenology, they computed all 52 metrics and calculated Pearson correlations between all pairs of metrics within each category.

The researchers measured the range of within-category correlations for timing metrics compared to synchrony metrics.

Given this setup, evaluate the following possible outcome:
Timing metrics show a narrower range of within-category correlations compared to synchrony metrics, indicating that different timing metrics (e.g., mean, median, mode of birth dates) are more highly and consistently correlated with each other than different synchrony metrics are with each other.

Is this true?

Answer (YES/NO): YES